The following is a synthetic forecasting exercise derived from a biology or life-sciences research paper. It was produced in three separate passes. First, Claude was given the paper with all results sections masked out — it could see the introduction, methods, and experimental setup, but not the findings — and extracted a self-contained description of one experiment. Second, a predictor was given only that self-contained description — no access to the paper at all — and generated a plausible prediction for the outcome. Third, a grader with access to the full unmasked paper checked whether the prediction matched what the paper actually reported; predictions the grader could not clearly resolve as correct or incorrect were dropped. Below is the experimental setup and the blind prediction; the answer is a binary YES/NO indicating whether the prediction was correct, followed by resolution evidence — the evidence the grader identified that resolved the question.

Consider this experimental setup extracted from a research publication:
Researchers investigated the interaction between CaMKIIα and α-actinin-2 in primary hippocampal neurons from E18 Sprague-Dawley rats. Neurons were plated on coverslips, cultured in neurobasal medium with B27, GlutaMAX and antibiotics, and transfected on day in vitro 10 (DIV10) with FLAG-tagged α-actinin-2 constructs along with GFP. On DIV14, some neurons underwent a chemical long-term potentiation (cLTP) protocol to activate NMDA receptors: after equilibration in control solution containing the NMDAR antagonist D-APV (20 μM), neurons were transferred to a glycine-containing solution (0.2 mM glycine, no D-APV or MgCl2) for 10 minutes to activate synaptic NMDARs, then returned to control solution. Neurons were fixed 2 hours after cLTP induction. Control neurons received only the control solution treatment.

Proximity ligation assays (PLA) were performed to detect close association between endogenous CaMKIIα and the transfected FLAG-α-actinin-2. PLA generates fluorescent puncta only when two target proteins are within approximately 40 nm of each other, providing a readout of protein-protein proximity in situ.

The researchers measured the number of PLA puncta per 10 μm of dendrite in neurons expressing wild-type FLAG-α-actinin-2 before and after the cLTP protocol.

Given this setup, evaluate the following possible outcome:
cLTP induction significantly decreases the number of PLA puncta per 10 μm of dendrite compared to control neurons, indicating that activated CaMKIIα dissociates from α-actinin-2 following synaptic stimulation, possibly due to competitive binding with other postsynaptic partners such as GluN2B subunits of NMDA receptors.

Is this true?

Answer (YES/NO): NO